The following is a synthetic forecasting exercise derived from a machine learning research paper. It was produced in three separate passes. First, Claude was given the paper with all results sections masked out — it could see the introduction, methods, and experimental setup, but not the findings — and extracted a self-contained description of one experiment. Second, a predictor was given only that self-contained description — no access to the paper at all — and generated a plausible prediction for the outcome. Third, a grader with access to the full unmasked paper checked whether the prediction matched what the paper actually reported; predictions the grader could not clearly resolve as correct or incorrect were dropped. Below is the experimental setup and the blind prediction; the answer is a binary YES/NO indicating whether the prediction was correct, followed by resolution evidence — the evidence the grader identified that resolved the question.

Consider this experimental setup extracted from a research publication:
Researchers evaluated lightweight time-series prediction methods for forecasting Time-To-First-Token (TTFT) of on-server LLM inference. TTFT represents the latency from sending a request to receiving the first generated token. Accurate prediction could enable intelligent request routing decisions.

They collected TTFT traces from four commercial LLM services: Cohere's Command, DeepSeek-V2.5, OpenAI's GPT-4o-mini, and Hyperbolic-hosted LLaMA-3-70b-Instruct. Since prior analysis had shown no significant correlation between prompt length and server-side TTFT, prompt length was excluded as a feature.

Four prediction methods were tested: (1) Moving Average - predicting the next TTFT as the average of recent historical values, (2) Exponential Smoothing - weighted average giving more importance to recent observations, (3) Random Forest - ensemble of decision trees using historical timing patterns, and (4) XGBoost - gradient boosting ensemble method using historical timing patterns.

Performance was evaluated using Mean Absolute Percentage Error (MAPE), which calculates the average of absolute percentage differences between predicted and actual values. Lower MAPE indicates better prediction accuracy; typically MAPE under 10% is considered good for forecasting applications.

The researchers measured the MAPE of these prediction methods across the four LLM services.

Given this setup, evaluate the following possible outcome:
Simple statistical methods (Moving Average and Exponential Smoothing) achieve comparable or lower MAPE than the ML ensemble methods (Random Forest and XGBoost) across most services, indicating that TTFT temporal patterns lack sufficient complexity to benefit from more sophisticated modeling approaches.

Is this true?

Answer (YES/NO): YES